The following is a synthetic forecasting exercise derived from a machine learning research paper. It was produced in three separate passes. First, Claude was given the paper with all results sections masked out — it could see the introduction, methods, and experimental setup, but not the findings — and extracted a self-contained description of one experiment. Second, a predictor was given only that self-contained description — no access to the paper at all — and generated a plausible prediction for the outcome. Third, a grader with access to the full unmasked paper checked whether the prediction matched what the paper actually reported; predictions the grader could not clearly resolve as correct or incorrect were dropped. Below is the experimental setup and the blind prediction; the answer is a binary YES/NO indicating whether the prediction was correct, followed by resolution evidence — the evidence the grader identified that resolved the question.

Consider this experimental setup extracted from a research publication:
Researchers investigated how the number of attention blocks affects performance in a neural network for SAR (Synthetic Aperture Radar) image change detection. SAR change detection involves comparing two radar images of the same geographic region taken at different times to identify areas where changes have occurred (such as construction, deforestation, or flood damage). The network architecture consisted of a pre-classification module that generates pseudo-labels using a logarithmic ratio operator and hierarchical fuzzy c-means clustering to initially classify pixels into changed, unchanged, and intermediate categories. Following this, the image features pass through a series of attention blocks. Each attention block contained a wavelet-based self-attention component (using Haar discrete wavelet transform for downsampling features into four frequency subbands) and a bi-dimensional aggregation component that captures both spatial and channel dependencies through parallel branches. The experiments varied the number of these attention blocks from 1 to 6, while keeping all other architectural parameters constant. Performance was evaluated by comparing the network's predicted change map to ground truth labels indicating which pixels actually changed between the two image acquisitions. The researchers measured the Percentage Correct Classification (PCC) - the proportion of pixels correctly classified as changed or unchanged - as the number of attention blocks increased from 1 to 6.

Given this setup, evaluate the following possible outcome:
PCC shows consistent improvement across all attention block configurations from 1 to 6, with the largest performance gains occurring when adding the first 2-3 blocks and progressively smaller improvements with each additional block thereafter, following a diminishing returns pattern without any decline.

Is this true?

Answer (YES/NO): NO